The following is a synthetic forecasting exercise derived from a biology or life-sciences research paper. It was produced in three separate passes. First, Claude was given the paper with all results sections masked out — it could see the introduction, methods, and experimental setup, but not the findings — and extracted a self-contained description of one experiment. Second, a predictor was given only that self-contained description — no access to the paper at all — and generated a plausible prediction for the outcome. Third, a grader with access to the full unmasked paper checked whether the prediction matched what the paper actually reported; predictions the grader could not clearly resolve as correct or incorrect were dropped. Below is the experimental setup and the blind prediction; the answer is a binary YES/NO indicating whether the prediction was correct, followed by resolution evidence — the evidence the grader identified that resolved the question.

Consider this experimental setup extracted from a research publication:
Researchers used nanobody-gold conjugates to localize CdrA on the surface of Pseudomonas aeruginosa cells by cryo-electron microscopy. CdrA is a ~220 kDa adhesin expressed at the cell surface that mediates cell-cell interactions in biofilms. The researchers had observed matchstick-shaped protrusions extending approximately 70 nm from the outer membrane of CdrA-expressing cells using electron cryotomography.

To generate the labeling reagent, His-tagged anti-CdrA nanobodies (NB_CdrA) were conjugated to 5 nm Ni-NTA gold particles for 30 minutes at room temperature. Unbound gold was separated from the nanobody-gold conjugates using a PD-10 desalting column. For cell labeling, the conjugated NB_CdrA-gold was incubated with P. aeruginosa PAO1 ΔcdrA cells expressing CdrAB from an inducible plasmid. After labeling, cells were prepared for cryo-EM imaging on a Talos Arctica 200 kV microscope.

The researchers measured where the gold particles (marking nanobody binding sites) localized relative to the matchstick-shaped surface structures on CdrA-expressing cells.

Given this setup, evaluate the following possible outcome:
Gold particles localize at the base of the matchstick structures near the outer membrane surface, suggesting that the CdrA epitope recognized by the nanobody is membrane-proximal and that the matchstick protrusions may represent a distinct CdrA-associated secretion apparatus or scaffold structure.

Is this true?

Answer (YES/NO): NO